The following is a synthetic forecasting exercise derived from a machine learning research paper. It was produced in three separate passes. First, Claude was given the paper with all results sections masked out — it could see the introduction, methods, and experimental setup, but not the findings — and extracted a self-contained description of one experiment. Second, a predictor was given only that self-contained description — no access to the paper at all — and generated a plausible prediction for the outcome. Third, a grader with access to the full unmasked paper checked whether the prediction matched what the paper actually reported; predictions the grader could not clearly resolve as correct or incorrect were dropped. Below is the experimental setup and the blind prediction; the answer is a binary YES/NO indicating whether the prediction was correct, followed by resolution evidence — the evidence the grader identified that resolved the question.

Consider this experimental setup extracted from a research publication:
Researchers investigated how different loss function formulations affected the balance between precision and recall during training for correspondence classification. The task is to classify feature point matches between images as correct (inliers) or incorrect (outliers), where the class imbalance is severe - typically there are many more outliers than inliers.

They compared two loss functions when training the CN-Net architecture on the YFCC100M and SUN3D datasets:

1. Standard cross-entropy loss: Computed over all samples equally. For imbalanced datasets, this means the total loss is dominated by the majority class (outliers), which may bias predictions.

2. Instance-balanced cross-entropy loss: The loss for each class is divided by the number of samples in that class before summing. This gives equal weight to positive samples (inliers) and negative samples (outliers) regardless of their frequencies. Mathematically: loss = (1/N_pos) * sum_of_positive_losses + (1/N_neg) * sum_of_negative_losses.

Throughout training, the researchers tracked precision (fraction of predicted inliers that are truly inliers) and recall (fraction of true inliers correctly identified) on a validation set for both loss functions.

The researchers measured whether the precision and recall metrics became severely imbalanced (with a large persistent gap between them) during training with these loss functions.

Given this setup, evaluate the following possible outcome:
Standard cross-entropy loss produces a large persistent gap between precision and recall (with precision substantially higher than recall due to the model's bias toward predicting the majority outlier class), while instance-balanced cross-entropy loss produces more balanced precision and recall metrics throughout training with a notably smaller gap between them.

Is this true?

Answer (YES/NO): NO